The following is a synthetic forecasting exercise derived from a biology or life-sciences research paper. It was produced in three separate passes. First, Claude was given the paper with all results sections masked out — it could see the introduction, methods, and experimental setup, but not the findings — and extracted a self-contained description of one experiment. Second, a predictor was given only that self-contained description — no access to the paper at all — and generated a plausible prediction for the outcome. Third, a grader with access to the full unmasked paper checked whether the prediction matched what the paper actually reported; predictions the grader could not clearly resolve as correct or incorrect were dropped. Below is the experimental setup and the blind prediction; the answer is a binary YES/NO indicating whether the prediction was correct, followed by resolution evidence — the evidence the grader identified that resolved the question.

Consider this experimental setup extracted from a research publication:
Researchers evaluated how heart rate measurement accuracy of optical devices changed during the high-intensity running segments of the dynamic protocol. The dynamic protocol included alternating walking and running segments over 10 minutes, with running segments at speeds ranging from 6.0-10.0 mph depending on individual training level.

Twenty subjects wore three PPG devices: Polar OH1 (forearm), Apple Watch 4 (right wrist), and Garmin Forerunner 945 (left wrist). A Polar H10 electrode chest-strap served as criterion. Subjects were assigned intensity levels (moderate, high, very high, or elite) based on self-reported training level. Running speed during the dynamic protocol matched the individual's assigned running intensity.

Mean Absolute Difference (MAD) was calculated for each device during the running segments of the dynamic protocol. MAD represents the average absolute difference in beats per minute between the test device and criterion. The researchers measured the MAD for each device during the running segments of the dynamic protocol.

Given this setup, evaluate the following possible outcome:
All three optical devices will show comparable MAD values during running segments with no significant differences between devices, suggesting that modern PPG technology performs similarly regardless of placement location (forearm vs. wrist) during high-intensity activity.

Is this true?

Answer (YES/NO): NO